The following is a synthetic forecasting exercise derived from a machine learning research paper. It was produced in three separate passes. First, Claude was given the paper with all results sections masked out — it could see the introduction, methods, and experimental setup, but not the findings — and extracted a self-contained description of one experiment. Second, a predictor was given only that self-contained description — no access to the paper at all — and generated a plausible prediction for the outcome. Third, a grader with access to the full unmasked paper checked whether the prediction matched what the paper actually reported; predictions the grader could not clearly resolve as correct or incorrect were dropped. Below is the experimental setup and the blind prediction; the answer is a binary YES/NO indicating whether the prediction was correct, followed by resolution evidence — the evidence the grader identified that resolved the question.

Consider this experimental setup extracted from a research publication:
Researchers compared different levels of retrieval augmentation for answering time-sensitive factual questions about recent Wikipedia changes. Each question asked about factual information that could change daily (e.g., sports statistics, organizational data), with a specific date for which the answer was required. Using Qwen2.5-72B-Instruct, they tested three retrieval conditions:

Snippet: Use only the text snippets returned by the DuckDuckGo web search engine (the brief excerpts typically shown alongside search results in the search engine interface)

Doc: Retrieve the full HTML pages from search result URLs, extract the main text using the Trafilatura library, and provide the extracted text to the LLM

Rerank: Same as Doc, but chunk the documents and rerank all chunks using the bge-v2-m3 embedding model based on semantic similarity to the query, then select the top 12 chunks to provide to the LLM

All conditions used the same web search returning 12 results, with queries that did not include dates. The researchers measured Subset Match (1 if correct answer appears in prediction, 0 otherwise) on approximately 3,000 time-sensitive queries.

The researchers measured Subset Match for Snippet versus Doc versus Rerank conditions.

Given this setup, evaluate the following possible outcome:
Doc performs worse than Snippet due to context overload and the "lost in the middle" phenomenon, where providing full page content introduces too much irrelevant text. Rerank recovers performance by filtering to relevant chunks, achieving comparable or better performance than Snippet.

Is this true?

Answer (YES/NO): NO